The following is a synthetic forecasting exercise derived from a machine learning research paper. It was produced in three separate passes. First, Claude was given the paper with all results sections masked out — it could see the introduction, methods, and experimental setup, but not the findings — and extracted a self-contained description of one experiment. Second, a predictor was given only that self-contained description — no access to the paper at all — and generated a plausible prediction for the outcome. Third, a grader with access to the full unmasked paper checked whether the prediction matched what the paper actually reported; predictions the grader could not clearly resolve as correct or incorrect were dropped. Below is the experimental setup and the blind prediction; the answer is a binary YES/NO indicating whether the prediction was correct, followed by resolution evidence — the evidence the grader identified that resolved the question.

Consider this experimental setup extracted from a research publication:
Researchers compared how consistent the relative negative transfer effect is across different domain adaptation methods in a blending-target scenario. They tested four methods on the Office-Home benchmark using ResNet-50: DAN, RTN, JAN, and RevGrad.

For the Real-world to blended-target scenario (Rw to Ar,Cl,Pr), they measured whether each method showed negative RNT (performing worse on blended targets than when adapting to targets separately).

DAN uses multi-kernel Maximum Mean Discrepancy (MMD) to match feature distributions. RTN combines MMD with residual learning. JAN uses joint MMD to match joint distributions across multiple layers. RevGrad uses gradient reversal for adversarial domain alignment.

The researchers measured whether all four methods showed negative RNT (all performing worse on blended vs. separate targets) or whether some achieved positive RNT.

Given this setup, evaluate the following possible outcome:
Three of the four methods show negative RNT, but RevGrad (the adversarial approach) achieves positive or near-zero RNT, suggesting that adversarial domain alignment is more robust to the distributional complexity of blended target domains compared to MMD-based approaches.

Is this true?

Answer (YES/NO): NO